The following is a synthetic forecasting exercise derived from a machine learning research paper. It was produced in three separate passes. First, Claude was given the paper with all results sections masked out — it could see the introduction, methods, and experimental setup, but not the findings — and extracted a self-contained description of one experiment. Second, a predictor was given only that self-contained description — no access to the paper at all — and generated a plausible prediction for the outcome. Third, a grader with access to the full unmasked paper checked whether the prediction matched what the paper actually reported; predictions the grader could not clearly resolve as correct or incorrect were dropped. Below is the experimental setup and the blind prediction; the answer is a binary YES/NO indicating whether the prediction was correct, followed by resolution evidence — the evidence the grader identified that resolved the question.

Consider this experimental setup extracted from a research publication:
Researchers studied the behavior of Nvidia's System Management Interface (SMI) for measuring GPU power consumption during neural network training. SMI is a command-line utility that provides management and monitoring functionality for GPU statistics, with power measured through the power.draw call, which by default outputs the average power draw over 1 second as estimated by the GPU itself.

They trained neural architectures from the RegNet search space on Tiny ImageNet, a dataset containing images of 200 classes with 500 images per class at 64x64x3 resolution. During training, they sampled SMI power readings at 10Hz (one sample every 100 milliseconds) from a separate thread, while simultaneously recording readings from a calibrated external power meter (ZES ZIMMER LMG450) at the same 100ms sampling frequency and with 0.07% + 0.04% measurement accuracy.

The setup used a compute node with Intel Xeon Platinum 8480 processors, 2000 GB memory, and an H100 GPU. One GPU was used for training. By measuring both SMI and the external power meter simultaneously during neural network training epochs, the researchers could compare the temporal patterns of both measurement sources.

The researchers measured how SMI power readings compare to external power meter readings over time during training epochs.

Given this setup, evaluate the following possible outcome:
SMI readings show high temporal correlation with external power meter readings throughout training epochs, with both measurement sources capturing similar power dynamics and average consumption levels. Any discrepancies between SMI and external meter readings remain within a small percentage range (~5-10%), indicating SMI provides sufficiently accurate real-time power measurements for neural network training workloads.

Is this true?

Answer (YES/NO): NO